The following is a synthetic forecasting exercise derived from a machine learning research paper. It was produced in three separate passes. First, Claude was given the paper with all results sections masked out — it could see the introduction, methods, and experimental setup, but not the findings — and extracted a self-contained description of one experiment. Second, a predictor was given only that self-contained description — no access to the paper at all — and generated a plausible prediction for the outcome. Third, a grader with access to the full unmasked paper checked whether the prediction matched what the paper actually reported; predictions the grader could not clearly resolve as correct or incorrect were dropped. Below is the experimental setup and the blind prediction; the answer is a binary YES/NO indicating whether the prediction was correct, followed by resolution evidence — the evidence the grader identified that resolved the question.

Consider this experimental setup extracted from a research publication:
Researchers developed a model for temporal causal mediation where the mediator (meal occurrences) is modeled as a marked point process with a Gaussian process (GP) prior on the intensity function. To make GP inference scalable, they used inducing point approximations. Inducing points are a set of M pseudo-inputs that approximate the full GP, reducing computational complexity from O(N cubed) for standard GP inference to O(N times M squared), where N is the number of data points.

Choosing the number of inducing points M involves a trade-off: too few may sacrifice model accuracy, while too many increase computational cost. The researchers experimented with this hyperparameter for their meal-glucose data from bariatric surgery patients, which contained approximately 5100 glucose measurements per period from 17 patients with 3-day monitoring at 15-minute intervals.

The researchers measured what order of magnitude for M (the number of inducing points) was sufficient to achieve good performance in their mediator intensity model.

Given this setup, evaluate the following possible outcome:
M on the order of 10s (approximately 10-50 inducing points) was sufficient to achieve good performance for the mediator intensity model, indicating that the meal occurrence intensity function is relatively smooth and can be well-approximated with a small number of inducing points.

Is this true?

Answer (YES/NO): YES